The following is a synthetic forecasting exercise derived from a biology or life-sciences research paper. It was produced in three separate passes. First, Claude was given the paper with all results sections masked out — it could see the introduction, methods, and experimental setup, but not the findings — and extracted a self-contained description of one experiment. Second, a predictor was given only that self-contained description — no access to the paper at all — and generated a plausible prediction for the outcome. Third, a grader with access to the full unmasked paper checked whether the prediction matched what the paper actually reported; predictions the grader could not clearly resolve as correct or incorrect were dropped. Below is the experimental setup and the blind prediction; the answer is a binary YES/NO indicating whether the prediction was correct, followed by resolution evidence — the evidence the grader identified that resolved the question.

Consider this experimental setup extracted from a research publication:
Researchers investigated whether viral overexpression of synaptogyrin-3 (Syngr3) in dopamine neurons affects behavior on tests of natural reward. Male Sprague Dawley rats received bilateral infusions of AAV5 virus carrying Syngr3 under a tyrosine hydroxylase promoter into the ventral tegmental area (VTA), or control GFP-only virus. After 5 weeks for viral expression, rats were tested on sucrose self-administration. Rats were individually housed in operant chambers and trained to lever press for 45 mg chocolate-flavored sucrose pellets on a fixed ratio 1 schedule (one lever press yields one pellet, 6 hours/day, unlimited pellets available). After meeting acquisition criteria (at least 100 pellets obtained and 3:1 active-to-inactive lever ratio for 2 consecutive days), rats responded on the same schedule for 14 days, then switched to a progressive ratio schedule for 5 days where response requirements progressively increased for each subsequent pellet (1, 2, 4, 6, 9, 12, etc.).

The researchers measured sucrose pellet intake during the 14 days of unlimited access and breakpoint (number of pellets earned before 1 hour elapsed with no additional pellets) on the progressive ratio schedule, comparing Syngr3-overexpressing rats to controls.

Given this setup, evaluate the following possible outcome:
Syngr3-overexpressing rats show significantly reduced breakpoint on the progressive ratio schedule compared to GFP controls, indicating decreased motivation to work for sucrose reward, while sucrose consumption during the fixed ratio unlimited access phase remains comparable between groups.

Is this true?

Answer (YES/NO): NO